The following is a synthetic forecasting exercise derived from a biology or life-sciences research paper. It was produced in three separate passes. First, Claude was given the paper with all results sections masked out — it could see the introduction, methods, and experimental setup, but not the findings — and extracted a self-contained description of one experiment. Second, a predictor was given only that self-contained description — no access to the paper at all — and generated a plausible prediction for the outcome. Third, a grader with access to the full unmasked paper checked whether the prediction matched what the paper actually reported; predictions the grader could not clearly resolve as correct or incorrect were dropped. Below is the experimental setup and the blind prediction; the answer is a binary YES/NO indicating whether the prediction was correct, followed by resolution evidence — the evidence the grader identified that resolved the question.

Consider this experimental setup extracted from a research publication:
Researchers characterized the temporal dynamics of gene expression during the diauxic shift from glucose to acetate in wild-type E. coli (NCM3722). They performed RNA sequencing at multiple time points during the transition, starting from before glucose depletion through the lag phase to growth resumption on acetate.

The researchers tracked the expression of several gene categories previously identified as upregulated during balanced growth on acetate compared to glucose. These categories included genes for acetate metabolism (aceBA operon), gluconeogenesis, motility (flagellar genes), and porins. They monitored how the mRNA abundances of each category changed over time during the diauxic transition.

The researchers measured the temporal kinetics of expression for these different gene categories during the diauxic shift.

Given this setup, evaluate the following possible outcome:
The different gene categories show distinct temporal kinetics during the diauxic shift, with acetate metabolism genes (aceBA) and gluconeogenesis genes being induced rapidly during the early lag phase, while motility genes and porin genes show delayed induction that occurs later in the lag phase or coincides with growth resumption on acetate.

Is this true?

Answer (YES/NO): NO